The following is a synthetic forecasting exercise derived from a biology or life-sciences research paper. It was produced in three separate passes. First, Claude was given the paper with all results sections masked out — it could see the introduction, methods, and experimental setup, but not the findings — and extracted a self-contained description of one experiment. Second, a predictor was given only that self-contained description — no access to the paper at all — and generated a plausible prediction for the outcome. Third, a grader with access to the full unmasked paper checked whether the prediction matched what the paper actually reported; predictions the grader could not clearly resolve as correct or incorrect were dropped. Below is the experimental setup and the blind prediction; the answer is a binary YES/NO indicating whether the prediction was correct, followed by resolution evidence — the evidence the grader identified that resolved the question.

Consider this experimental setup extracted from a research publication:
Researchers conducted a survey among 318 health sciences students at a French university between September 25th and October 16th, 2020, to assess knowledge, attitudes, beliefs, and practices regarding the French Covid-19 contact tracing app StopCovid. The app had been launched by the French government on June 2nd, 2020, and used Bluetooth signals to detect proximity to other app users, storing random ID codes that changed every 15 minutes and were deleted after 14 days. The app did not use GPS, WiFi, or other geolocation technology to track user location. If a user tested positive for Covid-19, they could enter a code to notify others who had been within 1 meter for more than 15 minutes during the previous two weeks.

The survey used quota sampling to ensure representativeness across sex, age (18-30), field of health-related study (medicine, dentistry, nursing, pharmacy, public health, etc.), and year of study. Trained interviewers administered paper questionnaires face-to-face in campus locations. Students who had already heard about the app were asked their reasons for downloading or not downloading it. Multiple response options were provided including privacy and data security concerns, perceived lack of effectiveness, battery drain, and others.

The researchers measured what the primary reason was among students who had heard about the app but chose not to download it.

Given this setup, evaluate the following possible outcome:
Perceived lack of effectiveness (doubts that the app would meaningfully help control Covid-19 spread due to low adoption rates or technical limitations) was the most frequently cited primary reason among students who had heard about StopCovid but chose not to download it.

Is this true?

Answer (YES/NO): NO